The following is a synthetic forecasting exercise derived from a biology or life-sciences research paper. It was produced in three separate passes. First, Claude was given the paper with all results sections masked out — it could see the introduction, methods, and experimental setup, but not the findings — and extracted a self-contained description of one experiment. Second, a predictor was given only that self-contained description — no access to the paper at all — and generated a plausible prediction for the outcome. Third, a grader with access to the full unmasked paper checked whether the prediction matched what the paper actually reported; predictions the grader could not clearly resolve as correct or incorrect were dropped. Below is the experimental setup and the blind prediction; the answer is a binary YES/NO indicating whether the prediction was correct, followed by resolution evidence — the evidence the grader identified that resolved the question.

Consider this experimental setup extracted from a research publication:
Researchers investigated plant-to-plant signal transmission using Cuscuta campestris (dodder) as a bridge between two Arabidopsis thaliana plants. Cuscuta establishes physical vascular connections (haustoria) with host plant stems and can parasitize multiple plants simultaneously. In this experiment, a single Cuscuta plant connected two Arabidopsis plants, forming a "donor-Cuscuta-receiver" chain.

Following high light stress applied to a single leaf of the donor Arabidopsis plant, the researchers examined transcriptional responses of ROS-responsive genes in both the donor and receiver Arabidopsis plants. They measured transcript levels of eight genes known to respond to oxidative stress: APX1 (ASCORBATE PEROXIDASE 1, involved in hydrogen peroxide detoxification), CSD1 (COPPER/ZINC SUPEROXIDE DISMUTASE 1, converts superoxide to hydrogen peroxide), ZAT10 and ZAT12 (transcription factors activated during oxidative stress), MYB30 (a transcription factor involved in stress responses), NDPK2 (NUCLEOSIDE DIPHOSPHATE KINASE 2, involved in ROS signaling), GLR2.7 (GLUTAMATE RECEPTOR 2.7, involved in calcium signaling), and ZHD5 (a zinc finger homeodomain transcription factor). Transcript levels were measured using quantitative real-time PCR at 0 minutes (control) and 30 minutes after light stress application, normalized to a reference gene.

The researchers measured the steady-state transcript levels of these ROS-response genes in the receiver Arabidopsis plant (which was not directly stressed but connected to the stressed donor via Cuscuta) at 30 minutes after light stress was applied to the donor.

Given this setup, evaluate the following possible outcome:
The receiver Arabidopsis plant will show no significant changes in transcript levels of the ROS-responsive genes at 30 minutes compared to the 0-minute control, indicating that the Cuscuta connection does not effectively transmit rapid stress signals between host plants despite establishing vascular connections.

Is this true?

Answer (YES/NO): NO